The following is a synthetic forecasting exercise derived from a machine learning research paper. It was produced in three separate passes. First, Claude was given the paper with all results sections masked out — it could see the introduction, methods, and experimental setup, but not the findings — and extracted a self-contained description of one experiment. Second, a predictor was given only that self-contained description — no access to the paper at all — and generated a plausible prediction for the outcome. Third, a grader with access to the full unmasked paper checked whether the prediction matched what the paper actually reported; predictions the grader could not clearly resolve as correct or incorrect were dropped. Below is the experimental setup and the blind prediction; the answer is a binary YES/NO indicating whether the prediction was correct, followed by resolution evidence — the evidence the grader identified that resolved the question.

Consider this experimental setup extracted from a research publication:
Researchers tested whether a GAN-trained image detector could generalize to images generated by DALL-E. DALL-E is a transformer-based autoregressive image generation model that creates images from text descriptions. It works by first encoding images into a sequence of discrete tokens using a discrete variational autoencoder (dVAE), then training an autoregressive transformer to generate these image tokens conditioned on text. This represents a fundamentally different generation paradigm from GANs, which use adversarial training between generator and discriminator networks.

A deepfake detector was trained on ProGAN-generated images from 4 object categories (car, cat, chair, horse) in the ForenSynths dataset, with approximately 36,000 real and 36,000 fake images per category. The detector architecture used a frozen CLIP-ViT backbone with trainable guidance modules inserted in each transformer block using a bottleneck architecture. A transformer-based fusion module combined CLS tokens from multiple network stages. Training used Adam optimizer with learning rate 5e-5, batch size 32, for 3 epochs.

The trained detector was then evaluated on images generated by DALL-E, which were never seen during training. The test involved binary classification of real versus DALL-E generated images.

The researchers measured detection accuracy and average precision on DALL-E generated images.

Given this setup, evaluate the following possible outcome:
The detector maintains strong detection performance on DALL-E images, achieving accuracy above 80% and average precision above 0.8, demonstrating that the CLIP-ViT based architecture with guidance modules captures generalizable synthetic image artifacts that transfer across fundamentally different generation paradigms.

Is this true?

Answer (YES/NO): YES